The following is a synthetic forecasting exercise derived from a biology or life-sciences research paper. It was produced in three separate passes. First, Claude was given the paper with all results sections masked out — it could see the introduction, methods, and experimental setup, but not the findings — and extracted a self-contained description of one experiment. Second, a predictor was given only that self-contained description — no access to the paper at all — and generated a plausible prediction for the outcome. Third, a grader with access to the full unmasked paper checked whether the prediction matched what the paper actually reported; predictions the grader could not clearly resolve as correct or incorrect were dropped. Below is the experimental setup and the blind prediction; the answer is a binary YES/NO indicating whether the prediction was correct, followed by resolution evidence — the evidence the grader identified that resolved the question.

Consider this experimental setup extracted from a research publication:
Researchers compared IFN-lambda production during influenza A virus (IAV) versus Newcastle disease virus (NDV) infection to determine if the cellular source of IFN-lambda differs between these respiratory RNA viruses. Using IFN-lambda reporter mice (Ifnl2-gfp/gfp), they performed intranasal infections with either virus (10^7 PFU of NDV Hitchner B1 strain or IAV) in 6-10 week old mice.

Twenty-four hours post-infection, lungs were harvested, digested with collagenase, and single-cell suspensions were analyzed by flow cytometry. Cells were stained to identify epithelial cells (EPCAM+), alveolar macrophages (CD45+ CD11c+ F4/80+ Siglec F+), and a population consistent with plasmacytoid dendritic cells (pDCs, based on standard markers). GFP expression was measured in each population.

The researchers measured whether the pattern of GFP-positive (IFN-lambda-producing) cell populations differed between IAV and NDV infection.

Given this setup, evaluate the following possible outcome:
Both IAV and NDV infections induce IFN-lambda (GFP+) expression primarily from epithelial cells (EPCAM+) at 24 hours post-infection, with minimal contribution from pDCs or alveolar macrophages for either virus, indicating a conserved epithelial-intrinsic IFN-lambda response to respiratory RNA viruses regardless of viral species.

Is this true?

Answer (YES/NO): NO